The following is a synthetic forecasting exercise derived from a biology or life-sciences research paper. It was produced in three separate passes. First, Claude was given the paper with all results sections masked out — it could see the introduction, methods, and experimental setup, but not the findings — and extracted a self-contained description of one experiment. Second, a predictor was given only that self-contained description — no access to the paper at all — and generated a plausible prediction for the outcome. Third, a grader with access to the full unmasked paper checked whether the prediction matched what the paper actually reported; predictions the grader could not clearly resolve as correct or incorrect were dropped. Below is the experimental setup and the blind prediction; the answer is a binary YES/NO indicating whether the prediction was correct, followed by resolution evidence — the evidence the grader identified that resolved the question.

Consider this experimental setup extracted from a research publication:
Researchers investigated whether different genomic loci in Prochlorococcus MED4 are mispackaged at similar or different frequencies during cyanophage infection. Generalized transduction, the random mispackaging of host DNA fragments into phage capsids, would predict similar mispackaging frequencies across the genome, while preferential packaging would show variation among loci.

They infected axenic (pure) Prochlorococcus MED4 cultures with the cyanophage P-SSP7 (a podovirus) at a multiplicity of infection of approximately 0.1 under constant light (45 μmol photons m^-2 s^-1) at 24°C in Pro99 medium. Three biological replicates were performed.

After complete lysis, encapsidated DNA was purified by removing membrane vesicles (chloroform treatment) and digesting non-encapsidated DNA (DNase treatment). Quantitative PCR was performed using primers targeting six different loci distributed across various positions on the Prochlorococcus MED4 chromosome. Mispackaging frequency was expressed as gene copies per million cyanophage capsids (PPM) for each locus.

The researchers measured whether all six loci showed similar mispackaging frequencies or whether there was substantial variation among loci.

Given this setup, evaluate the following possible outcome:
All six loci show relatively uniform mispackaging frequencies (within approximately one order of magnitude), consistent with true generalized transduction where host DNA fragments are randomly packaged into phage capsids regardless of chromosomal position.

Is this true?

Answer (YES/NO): YES